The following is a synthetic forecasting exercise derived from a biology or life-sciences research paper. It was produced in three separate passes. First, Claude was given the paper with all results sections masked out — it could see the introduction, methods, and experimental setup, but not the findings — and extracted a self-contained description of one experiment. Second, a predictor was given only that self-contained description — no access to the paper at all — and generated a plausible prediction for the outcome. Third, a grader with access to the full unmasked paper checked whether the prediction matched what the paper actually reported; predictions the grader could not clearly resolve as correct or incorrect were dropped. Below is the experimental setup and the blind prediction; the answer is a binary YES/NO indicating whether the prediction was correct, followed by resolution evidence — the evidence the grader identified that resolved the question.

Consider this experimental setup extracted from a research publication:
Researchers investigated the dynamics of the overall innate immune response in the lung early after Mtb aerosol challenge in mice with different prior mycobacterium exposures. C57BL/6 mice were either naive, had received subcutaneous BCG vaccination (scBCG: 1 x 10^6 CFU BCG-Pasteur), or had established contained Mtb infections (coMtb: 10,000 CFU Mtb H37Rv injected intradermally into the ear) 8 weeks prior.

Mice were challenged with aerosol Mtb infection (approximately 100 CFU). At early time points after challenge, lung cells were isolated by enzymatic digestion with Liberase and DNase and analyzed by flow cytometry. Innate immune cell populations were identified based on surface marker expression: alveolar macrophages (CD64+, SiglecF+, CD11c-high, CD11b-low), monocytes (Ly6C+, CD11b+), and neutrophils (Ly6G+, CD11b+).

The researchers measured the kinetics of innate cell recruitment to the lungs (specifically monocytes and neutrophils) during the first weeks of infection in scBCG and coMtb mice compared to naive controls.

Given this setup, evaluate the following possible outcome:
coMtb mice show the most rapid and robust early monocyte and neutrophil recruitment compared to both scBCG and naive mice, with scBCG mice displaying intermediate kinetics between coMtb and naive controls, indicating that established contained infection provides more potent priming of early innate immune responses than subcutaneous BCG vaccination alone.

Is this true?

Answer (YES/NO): YES